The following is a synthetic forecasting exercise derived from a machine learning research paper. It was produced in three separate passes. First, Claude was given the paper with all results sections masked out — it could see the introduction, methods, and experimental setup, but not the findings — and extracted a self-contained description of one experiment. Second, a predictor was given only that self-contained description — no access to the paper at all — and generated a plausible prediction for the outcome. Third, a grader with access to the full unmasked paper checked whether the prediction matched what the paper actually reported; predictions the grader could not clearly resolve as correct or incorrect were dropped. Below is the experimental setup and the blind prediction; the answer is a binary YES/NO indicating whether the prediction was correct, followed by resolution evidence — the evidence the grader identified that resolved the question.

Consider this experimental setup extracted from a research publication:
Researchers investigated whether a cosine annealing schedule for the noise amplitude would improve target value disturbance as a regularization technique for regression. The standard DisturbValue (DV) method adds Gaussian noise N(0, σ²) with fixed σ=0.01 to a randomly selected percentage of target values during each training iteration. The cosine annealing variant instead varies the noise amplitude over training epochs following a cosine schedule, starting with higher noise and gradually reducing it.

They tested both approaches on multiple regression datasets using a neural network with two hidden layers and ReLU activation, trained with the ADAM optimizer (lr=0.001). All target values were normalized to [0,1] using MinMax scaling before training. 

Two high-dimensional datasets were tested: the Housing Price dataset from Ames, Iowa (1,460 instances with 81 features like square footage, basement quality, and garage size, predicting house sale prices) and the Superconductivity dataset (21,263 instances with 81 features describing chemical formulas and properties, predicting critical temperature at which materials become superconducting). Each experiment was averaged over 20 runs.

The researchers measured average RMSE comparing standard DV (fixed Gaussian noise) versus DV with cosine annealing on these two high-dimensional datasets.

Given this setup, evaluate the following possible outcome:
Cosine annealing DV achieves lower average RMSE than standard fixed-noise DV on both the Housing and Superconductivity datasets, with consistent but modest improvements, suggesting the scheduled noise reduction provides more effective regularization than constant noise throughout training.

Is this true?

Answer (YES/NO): YES